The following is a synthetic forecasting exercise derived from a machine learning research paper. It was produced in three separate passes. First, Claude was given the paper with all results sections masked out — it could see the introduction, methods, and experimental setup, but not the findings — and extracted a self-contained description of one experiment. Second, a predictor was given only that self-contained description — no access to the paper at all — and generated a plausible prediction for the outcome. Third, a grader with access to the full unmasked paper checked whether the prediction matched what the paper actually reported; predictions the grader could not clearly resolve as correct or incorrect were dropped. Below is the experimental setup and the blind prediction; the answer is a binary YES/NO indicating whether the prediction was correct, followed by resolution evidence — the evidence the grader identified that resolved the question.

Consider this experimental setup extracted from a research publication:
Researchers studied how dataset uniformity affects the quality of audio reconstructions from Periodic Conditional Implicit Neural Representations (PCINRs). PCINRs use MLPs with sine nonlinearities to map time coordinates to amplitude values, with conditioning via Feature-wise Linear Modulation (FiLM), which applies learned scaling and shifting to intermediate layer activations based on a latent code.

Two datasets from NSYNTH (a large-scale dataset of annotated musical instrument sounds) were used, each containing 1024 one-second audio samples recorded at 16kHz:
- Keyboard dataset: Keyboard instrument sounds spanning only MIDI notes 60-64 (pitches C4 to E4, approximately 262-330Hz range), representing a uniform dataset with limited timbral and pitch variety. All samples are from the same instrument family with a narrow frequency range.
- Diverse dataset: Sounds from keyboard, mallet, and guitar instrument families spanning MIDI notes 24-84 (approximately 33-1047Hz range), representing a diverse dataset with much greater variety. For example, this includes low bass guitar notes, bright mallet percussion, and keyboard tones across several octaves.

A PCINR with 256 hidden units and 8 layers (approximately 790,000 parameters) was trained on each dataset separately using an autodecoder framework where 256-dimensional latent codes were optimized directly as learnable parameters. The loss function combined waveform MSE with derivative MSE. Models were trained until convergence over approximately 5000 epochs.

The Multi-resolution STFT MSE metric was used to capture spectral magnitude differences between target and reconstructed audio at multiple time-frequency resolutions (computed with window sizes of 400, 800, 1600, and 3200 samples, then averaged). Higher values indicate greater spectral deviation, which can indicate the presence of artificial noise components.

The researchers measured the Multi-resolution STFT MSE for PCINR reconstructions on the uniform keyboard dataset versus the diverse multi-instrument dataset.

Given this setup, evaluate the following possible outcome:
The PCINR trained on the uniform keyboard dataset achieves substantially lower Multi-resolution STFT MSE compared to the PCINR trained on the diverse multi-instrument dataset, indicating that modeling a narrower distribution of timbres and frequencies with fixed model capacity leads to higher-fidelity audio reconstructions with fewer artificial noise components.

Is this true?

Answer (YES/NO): NO